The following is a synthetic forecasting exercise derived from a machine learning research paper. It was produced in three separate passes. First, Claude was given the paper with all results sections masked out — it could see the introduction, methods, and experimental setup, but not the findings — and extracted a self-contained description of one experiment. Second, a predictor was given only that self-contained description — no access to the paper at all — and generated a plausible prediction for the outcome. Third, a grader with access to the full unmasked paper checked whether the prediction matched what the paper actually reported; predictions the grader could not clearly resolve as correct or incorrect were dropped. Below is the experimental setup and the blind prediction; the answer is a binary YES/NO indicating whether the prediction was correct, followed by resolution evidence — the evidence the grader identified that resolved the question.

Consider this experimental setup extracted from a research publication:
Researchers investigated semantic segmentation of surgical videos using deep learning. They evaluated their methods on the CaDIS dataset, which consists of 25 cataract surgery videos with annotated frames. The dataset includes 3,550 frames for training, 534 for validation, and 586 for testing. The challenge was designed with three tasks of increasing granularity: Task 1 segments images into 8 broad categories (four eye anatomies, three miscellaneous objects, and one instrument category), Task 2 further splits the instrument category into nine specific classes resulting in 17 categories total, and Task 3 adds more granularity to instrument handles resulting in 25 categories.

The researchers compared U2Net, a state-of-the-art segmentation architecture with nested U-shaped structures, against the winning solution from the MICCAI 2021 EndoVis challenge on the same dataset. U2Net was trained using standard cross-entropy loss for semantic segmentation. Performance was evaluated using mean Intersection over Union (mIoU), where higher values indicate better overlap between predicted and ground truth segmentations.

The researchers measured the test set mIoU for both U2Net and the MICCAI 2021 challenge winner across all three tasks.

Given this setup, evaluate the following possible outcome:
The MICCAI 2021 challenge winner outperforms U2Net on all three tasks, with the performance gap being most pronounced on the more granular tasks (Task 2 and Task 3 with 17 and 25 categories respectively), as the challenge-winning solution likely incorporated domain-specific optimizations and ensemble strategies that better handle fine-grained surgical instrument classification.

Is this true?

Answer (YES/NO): NO